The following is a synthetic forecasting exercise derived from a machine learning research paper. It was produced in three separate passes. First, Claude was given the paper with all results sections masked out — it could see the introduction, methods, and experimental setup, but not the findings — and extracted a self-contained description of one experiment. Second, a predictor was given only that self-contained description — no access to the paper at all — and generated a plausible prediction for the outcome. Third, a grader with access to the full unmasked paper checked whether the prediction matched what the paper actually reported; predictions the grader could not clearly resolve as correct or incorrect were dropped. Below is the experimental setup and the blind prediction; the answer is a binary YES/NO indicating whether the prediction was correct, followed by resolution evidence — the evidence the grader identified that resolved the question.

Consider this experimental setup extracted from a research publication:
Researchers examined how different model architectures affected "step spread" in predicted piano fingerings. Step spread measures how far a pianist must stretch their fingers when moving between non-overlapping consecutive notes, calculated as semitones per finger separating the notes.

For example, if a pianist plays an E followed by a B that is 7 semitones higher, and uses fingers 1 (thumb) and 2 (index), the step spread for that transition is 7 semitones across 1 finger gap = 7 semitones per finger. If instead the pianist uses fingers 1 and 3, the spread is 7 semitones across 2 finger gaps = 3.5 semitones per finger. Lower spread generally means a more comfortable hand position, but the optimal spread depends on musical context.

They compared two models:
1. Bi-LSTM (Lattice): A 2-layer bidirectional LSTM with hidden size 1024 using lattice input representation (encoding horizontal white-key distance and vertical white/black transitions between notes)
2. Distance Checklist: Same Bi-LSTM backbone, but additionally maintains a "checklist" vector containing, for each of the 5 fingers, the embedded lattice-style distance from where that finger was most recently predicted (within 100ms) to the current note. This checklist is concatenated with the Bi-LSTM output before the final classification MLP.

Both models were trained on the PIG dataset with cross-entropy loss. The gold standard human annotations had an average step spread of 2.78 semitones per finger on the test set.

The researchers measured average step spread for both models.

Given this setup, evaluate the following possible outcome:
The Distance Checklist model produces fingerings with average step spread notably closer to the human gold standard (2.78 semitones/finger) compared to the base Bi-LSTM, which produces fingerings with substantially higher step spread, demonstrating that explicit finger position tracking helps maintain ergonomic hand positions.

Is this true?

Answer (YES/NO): NO